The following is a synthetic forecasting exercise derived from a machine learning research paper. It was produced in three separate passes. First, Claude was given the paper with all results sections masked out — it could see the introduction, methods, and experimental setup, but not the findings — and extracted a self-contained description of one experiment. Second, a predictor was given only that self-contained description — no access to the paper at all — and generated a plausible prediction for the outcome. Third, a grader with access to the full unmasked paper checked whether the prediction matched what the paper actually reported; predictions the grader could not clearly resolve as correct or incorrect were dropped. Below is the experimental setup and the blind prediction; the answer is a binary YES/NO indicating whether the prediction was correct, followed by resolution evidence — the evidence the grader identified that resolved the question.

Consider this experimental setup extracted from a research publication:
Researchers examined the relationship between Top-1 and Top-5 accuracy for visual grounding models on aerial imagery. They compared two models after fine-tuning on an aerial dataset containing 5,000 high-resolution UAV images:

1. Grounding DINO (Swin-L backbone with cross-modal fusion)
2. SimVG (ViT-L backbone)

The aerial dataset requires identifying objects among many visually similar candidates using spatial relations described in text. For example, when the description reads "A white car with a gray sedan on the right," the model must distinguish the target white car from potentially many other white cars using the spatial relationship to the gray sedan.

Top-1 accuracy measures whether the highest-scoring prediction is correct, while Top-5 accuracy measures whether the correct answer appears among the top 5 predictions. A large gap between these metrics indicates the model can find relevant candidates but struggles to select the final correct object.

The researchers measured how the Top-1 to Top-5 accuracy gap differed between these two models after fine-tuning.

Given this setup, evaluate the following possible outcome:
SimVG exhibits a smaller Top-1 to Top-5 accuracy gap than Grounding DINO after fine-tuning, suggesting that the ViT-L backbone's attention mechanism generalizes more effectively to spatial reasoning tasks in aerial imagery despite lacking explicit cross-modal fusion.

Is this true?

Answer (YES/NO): NO